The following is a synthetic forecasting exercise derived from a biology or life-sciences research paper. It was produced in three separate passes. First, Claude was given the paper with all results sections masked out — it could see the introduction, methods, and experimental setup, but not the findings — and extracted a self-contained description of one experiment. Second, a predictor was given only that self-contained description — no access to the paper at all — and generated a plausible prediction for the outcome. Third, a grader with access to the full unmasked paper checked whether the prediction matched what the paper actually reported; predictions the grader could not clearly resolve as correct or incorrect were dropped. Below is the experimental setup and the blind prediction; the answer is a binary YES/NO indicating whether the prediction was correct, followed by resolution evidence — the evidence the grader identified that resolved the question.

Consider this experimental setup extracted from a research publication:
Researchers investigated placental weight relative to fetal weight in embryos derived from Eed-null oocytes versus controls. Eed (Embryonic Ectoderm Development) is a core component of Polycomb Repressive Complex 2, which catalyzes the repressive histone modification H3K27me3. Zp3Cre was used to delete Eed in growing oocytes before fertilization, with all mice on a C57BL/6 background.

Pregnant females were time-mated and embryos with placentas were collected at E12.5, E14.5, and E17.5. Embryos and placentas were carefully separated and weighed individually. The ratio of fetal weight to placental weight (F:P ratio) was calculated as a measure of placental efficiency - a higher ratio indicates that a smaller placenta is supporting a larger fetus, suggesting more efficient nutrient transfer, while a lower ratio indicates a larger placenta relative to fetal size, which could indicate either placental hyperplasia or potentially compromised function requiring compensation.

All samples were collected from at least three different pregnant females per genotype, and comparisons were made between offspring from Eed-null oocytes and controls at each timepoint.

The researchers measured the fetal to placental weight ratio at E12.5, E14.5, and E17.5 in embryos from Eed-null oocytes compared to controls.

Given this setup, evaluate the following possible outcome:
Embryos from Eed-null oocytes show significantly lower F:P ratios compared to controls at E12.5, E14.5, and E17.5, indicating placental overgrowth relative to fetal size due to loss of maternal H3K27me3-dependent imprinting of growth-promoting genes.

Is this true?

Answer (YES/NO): NO